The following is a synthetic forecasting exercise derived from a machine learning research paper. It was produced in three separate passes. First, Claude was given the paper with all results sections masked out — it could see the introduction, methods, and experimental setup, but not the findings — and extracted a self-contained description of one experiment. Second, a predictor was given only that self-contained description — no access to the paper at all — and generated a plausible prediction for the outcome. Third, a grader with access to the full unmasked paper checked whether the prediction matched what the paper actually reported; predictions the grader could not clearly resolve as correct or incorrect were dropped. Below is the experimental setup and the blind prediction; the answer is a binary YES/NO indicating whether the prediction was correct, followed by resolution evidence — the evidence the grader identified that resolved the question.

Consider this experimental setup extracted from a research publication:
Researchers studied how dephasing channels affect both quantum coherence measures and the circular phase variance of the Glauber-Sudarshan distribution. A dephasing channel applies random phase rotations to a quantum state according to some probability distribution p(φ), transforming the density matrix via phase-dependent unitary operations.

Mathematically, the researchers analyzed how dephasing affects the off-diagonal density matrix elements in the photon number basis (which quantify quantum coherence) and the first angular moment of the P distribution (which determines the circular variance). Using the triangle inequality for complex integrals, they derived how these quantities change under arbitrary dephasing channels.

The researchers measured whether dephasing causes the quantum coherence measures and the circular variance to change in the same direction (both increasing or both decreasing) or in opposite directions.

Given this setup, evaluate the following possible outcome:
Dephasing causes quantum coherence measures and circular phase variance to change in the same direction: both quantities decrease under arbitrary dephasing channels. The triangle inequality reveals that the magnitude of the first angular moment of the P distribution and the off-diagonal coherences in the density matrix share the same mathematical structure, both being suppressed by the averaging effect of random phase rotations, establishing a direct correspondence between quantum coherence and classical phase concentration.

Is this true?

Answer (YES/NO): NO